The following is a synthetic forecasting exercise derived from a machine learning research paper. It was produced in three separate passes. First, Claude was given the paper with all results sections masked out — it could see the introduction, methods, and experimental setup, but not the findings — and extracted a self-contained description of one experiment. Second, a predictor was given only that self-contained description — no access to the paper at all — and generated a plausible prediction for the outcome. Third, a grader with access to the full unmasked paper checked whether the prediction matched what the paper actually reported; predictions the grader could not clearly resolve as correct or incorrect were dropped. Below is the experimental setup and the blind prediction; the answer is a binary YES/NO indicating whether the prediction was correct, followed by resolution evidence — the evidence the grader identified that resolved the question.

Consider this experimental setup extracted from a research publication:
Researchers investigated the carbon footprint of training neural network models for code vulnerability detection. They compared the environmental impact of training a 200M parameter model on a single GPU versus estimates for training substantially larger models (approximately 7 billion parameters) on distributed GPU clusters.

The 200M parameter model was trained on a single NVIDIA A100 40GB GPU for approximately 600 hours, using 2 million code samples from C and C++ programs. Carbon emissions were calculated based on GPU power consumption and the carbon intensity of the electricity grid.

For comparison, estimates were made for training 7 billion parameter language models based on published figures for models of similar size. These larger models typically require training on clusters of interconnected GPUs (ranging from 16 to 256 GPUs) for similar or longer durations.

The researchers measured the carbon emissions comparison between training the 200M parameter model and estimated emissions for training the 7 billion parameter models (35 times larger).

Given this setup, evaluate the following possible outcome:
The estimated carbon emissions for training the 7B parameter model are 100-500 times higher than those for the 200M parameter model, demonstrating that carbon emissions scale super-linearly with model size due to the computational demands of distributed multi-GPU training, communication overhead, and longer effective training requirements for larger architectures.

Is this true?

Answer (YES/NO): YES